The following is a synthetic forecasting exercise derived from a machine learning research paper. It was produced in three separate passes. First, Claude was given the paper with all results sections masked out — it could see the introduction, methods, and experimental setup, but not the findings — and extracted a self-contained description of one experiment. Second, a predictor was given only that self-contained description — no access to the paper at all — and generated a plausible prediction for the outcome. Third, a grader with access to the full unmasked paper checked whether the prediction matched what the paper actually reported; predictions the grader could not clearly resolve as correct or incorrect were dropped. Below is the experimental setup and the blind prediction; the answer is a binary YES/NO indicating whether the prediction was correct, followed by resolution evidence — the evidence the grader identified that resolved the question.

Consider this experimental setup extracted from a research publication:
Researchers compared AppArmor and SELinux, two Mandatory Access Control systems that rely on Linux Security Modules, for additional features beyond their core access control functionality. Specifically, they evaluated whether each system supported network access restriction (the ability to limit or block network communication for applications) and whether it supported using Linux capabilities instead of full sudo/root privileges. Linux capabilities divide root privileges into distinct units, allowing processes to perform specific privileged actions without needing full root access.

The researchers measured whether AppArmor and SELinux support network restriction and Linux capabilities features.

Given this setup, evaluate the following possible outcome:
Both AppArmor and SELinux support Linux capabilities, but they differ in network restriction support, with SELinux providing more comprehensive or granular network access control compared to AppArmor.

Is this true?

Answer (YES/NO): NO